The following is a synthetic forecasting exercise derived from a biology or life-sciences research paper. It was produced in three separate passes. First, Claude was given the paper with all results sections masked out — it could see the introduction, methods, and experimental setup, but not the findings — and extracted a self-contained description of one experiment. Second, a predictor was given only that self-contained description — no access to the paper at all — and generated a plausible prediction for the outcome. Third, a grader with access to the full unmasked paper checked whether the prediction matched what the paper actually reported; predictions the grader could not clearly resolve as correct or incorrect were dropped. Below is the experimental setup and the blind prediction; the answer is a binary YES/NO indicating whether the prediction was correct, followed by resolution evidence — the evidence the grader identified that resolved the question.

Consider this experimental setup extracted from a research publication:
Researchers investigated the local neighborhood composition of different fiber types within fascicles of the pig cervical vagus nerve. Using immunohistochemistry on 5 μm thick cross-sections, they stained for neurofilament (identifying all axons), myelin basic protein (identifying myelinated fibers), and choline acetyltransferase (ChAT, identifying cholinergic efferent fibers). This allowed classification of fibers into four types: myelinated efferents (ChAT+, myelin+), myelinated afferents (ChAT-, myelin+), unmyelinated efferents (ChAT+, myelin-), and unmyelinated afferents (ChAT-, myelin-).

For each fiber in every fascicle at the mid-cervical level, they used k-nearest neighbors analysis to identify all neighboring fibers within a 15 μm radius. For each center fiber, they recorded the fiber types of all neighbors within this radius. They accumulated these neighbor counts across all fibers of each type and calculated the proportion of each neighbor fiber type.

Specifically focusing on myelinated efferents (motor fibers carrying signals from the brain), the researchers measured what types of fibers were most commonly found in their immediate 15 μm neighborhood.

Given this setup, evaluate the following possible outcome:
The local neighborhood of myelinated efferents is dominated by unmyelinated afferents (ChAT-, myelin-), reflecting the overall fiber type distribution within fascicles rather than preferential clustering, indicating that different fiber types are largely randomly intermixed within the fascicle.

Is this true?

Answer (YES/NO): NO